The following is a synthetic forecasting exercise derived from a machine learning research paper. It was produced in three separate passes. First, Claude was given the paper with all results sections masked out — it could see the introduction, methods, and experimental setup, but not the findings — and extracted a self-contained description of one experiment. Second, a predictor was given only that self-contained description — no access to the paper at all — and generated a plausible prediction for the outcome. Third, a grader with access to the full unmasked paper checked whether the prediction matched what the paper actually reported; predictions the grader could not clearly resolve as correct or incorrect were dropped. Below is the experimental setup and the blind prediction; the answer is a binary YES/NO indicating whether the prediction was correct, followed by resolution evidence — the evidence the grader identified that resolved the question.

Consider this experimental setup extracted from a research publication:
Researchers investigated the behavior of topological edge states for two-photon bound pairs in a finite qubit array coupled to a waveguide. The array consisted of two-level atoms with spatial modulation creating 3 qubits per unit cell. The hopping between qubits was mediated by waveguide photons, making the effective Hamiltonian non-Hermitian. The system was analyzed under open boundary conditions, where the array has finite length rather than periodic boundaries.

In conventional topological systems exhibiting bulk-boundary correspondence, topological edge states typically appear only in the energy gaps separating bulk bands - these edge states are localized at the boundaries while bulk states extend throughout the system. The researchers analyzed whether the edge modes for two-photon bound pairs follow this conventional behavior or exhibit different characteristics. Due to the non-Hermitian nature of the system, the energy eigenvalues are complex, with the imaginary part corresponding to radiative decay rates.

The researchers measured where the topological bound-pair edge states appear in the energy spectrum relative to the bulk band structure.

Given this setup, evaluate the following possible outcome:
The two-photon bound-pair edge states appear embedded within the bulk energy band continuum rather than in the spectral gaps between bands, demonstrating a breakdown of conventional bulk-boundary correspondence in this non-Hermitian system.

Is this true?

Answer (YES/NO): NO